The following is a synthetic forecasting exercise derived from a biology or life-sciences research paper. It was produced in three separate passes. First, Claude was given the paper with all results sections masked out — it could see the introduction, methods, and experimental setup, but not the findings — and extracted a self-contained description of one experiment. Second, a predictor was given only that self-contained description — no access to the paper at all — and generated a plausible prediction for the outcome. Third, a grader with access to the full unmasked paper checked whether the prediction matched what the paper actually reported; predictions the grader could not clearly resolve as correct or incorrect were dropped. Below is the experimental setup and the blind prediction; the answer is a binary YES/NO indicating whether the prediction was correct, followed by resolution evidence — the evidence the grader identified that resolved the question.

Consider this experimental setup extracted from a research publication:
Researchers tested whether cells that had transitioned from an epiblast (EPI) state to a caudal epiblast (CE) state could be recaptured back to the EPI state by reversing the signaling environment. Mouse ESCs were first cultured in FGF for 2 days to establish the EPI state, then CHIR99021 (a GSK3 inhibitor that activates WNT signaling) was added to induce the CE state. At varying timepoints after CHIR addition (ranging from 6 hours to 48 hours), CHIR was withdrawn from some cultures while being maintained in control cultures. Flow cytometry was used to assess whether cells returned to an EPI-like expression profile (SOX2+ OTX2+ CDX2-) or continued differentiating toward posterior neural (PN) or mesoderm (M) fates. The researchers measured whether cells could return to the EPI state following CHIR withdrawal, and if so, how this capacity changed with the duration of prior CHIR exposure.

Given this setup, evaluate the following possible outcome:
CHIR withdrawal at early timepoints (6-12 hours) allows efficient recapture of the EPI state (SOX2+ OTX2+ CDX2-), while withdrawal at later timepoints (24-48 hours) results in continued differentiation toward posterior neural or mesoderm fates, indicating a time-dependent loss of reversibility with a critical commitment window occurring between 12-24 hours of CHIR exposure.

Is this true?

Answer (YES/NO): YES